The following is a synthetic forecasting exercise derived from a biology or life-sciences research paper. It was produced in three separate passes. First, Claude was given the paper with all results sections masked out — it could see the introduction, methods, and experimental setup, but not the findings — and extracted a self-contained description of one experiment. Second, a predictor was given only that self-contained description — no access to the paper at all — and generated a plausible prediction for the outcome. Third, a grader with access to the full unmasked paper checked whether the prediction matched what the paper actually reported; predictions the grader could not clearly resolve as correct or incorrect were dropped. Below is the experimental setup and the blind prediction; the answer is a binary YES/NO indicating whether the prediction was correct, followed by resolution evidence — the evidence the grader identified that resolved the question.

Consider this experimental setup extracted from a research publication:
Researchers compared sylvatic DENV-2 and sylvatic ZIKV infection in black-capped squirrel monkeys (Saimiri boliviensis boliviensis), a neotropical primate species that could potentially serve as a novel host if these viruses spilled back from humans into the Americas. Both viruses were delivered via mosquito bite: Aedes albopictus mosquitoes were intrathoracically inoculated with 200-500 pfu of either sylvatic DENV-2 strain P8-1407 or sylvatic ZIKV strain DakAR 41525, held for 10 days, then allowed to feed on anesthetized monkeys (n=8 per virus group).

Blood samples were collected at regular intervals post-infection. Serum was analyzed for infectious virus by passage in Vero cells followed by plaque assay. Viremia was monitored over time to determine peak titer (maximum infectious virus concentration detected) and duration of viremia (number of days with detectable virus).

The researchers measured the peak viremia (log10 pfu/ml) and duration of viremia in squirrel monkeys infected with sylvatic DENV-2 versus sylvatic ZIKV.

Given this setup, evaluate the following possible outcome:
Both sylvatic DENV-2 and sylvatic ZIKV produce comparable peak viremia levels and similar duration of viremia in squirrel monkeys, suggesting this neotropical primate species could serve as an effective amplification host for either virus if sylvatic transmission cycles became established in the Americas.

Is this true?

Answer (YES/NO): NO